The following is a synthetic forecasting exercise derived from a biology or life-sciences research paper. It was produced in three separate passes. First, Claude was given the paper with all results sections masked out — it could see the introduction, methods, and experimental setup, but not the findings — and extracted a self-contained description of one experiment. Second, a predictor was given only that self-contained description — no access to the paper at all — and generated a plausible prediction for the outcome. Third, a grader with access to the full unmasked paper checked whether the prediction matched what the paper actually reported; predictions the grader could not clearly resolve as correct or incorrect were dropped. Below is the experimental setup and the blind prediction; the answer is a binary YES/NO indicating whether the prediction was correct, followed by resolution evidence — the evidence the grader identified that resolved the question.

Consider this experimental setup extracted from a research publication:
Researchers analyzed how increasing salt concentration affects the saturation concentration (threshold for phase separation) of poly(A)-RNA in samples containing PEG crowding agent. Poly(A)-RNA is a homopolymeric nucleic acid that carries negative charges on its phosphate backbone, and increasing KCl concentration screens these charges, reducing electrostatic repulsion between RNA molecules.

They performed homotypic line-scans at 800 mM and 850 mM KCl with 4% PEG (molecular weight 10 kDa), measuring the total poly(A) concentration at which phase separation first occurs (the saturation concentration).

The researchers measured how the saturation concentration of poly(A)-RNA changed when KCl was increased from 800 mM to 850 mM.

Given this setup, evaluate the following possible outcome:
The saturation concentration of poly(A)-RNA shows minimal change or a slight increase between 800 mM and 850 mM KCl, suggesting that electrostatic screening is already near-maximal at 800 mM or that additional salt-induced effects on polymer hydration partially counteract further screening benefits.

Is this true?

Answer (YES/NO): NO